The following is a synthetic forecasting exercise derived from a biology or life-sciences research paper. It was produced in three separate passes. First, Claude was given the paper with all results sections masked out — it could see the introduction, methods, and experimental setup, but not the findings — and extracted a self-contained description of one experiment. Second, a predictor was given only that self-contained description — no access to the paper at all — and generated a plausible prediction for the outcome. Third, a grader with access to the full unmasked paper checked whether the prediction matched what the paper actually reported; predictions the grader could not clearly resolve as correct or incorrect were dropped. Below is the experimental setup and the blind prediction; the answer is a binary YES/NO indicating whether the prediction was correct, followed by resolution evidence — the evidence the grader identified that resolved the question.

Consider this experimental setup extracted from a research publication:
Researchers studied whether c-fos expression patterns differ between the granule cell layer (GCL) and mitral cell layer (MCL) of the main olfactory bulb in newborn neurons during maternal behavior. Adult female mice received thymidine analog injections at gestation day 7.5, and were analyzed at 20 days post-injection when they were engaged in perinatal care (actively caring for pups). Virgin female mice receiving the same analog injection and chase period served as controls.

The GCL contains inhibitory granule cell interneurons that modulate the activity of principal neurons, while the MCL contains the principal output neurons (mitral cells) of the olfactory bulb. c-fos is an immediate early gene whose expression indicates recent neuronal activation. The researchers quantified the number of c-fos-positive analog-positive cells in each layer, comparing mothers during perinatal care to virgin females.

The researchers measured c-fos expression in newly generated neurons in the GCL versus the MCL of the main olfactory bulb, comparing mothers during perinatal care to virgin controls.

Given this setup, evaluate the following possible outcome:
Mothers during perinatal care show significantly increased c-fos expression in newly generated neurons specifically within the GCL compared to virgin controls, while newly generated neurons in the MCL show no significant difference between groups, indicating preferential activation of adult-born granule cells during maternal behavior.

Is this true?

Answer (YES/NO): NO